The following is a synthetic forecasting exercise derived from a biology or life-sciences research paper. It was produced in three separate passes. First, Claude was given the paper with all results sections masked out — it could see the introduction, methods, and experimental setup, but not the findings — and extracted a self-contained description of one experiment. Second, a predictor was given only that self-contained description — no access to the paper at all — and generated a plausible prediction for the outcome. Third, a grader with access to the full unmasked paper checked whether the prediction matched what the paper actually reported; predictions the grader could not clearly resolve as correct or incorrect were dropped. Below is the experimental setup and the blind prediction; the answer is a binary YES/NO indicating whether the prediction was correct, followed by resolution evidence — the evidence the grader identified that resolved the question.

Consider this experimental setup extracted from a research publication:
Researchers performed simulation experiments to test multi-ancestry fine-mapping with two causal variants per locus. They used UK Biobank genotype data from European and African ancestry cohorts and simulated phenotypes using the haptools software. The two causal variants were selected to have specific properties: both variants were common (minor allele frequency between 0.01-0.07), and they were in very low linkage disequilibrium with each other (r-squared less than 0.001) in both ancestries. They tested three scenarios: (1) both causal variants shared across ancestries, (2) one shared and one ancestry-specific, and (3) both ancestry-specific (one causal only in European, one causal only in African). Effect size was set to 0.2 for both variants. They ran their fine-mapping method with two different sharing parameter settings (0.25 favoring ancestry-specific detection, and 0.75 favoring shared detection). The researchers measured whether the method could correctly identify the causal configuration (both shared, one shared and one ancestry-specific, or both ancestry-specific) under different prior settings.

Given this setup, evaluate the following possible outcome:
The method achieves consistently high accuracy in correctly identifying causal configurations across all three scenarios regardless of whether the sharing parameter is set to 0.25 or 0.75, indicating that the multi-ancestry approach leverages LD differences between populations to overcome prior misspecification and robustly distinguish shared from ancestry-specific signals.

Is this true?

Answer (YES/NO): NO